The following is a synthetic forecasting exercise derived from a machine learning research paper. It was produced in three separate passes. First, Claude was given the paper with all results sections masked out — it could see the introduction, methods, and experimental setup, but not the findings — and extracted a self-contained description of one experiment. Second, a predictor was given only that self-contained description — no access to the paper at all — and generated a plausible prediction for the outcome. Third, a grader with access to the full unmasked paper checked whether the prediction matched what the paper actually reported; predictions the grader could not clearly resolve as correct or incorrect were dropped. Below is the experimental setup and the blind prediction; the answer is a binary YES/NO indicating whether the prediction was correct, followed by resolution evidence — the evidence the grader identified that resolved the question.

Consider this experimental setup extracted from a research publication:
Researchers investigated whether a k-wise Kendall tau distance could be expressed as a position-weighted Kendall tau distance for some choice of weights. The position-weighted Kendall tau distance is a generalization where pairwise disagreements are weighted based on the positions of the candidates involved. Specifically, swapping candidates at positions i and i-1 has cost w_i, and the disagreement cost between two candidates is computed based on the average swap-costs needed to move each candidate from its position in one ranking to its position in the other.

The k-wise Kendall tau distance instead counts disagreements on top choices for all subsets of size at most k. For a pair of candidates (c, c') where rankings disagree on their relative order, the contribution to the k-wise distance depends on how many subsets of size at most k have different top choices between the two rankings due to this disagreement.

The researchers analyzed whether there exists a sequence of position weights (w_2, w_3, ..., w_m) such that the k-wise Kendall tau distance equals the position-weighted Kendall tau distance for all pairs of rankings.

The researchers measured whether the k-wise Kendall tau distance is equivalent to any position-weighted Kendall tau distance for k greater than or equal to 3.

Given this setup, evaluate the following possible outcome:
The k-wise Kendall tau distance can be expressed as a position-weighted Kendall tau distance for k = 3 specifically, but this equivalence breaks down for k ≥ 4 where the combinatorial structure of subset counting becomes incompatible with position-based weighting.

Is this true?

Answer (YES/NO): NO